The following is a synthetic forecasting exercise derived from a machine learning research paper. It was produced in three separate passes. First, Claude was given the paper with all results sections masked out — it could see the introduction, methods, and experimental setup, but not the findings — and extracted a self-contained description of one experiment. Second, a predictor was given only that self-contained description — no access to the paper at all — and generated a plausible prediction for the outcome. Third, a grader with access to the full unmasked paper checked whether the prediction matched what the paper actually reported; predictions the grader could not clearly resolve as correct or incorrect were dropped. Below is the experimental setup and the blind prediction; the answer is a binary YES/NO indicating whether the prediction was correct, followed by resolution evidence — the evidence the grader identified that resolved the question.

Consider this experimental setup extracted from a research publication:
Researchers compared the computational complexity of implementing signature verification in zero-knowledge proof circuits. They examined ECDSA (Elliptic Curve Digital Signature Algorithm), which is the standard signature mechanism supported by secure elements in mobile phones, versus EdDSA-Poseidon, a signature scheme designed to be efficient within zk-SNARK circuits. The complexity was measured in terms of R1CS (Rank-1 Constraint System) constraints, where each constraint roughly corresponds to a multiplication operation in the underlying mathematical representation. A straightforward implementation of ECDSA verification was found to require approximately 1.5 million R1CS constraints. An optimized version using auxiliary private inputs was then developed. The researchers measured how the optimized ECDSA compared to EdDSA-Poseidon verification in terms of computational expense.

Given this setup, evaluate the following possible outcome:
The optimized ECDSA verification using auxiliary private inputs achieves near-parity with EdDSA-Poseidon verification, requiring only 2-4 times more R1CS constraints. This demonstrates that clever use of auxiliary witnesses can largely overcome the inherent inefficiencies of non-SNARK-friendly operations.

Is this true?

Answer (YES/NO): NO